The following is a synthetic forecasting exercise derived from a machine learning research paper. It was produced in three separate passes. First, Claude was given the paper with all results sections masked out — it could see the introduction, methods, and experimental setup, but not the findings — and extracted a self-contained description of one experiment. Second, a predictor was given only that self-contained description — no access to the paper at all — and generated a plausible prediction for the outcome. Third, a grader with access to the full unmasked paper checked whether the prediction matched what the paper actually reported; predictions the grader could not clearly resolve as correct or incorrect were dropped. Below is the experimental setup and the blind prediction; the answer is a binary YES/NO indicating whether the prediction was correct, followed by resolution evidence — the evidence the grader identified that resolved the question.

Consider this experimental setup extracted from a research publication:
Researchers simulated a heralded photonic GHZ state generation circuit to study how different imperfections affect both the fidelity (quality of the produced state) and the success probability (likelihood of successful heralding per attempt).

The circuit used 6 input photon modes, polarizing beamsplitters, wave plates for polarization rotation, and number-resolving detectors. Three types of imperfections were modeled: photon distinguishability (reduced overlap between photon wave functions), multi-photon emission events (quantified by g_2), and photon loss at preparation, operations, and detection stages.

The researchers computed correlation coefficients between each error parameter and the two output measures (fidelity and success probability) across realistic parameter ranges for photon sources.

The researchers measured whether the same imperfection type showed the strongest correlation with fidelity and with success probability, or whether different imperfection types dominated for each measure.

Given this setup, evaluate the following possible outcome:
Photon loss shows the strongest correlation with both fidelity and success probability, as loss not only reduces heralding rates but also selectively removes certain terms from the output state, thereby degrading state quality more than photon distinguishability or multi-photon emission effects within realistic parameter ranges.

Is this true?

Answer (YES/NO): NO